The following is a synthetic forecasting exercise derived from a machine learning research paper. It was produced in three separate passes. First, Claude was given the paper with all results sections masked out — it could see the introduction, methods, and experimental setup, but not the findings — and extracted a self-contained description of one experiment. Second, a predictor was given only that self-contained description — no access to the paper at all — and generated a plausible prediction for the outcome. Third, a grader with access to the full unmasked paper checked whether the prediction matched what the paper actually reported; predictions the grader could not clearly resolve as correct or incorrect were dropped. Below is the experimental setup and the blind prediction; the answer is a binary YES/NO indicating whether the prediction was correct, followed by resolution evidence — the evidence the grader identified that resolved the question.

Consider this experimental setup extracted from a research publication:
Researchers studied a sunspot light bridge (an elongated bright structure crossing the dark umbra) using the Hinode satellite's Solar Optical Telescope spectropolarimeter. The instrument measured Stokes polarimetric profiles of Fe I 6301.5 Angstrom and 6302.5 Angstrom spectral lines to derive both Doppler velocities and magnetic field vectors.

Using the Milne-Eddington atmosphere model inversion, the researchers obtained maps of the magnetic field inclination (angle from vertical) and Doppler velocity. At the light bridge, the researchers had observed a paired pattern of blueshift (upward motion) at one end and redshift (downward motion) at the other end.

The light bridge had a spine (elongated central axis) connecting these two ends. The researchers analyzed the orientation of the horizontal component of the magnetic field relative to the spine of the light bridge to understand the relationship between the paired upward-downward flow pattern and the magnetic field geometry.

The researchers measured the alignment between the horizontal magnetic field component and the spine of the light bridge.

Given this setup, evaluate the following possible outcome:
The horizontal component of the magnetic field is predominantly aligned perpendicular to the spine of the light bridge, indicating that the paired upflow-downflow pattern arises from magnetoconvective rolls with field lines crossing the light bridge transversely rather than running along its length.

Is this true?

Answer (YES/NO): NO